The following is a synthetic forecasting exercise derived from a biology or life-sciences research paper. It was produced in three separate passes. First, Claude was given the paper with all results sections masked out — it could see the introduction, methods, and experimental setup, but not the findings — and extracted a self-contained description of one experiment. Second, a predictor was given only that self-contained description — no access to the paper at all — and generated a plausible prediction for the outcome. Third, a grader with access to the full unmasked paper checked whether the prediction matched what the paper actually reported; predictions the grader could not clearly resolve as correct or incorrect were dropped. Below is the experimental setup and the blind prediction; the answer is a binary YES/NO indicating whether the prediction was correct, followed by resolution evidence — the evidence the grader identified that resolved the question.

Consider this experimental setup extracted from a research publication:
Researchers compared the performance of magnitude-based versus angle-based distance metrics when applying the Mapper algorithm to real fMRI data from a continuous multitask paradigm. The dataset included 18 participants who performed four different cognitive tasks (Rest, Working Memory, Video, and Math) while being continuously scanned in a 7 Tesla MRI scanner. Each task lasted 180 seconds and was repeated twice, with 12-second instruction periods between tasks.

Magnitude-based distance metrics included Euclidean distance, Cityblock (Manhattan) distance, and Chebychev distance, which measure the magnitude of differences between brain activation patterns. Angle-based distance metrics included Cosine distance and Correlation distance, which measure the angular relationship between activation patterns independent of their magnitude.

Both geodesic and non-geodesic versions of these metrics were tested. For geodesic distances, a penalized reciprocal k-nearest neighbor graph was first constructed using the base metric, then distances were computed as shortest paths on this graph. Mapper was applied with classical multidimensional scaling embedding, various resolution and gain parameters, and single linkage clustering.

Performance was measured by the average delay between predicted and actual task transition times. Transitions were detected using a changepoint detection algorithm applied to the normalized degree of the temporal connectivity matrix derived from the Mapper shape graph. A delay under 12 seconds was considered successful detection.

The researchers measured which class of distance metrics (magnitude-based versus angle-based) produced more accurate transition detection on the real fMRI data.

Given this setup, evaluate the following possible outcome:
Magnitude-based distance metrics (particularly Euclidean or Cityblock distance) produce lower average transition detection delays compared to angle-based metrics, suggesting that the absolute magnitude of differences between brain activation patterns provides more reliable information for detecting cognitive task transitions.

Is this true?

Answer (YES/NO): YES